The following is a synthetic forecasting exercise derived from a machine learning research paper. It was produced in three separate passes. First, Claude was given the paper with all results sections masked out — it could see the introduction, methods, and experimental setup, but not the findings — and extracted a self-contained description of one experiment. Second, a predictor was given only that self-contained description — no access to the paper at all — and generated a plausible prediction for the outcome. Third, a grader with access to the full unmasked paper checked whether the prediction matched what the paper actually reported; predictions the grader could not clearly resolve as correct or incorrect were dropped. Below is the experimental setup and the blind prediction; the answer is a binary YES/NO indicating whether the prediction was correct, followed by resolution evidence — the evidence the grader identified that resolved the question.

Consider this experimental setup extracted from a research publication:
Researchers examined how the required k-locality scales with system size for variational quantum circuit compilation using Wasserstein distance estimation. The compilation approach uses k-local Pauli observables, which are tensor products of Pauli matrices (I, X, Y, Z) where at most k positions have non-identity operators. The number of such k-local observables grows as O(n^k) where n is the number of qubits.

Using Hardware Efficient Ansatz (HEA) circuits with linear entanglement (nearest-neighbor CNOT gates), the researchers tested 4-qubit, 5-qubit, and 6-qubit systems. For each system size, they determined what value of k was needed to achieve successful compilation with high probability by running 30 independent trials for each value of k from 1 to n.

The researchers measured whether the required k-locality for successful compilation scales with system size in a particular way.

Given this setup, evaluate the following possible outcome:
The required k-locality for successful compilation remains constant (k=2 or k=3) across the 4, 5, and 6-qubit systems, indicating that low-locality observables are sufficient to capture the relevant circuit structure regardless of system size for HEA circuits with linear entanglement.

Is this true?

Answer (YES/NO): NO